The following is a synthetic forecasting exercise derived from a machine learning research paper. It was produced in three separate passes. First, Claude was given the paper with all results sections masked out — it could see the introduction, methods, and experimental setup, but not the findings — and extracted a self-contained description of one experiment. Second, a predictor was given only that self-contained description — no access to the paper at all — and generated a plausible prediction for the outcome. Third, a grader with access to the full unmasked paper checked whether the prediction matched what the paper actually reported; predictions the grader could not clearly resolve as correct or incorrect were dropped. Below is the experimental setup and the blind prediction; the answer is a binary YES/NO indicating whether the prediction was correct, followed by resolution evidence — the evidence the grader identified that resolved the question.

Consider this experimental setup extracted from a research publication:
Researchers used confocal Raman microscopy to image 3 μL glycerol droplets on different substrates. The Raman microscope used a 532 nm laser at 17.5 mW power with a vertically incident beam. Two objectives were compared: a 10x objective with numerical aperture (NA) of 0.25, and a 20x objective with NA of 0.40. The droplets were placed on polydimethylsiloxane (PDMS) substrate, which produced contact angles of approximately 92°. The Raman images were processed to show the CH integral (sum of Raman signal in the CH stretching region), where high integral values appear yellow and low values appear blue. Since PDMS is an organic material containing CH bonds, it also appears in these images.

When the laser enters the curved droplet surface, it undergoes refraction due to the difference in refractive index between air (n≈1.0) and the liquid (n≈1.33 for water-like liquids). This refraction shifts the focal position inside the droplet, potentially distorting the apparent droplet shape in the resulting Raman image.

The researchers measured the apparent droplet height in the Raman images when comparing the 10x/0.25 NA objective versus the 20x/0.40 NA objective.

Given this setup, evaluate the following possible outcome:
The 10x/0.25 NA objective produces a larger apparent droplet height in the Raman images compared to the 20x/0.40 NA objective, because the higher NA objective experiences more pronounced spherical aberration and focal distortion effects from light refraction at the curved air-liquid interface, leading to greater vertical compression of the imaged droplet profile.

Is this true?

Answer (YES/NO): NO